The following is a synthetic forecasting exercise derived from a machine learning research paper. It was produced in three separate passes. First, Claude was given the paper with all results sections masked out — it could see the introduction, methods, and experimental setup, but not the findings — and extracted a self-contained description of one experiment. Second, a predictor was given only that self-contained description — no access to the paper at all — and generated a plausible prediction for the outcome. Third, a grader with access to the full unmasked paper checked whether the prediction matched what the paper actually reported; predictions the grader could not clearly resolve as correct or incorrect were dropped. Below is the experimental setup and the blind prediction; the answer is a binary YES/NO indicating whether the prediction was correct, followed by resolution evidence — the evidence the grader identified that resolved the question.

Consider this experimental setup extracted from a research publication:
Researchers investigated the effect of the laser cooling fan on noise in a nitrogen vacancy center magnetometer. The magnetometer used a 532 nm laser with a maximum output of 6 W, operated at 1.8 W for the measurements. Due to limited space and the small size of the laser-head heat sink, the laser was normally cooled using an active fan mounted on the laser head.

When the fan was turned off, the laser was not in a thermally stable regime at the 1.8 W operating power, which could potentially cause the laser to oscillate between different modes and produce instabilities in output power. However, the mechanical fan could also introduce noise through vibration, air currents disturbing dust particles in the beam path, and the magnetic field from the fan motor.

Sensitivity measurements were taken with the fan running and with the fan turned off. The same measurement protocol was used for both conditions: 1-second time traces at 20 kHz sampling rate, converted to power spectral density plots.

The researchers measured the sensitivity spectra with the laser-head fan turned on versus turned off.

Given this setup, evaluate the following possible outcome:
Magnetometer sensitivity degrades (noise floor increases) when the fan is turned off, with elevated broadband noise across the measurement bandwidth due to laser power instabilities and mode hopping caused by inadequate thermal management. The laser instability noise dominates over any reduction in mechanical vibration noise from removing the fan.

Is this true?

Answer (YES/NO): NO